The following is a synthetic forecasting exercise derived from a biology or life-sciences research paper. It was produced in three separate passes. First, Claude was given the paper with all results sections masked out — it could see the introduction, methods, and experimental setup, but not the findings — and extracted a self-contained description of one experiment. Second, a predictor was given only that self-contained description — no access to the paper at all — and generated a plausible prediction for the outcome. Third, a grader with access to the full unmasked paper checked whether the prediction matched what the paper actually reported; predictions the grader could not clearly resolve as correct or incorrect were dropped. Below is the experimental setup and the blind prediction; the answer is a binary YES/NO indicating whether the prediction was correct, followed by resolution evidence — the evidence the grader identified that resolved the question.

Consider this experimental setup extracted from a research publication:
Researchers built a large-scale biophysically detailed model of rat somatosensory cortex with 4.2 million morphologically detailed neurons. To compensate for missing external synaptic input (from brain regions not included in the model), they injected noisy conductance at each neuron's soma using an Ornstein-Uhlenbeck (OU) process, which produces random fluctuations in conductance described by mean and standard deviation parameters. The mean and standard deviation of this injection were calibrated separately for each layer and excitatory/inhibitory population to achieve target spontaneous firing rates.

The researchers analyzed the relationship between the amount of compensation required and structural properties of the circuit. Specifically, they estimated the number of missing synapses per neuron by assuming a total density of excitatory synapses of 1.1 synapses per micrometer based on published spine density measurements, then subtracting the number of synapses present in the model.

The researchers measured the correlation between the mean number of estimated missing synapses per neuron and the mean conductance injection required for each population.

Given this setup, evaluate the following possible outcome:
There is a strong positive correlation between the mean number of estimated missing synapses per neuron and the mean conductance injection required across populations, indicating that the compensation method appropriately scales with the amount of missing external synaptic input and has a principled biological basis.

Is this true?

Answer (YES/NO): YES